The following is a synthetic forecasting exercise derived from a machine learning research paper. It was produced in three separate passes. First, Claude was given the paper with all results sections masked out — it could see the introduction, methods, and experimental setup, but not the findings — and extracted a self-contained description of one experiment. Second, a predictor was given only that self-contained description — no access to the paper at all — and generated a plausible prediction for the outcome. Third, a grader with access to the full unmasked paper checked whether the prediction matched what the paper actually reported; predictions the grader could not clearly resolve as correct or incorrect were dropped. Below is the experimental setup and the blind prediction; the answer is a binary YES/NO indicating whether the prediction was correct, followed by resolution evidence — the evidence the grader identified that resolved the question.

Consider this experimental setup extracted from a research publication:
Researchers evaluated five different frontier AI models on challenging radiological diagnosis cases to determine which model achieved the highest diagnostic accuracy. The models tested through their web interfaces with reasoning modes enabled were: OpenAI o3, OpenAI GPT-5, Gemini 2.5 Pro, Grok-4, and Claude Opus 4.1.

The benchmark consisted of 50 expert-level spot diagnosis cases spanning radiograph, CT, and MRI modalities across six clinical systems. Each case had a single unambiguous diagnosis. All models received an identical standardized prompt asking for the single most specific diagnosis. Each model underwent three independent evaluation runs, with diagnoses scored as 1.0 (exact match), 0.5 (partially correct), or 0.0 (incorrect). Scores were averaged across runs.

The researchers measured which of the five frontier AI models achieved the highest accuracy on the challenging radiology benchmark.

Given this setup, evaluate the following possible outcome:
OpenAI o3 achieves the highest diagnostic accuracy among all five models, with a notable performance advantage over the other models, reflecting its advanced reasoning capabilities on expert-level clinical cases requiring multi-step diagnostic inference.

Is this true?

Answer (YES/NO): NO